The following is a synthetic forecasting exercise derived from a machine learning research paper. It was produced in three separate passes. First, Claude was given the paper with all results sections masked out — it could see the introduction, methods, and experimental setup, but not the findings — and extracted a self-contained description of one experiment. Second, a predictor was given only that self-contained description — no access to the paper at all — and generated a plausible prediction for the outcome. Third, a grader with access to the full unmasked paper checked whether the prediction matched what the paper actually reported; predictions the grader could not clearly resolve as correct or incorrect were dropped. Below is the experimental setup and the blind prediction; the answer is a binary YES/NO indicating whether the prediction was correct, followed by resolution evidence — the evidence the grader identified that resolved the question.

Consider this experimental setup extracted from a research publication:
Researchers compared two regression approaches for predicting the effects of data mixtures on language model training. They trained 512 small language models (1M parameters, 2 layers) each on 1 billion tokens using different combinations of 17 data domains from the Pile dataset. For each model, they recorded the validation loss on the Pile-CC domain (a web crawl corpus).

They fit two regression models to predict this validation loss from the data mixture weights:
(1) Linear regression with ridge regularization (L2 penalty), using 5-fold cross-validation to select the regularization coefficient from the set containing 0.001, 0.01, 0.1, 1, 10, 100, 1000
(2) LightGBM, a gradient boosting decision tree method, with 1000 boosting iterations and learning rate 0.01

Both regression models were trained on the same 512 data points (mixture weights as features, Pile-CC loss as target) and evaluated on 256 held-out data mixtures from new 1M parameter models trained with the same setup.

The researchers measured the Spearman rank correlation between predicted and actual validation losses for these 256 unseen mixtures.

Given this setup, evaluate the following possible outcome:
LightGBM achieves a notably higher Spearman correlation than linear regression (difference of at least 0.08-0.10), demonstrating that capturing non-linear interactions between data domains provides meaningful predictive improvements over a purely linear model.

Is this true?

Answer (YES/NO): YES